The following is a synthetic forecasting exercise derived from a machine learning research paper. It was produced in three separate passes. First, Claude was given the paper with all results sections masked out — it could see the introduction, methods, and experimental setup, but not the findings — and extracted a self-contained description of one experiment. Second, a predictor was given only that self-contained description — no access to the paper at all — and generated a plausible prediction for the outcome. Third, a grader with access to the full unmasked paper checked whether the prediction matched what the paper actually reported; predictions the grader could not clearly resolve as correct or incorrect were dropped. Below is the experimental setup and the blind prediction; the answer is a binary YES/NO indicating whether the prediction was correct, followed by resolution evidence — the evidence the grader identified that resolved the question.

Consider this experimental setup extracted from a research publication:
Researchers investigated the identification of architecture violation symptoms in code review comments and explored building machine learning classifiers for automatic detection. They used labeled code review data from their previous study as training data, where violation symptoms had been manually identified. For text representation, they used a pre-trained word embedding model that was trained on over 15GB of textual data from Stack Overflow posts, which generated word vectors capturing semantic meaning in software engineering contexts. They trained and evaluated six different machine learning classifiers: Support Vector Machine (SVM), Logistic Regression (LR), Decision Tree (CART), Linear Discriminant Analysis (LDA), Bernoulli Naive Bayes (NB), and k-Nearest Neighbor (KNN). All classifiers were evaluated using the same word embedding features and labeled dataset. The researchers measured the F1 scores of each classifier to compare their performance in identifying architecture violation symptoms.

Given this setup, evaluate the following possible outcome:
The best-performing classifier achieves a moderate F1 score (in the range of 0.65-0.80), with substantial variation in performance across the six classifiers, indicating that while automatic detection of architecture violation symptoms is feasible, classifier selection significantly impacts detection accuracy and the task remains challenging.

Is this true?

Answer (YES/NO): NO